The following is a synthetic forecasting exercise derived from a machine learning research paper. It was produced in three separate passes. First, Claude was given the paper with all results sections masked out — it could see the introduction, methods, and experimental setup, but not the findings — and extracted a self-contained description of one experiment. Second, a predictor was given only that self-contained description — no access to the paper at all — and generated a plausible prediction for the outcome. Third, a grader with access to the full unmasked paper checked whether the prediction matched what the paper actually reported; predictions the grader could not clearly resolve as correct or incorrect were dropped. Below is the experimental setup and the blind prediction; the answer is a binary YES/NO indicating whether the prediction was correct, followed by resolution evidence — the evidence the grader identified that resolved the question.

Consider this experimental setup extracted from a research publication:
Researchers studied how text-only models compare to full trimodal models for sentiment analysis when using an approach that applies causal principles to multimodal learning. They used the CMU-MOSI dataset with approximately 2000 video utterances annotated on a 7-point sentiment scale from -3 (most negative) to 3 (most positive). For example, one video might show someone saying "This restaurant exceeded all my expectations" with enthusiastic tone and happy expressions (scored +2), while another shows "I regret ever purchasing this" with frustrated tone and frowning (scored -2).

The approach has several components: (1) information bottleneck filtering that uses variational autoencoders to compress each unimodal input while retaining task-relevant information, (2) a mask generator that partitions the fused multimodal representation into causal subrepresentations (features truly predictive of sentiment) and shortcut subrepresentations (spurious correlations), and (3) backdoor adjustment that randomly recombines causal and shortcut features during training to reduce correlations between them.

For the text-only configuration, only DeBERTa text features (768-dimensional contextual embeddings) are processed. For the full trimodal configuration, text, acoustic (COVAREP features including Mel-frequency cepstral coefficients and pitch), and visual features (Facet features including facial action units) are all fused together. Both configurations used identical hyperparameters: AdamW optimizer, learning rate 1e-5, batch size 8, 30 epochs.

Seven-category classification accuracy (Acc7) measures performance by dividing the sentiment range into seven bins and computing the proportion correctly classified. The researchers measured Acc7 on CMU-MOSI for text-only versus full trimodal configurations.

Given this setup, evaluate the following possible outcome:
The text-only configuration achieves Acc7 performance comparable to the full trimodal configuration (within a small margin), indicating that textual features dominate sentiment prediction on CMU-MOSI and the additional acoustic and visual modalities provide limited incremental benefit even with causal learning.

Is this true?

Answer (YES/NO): NO